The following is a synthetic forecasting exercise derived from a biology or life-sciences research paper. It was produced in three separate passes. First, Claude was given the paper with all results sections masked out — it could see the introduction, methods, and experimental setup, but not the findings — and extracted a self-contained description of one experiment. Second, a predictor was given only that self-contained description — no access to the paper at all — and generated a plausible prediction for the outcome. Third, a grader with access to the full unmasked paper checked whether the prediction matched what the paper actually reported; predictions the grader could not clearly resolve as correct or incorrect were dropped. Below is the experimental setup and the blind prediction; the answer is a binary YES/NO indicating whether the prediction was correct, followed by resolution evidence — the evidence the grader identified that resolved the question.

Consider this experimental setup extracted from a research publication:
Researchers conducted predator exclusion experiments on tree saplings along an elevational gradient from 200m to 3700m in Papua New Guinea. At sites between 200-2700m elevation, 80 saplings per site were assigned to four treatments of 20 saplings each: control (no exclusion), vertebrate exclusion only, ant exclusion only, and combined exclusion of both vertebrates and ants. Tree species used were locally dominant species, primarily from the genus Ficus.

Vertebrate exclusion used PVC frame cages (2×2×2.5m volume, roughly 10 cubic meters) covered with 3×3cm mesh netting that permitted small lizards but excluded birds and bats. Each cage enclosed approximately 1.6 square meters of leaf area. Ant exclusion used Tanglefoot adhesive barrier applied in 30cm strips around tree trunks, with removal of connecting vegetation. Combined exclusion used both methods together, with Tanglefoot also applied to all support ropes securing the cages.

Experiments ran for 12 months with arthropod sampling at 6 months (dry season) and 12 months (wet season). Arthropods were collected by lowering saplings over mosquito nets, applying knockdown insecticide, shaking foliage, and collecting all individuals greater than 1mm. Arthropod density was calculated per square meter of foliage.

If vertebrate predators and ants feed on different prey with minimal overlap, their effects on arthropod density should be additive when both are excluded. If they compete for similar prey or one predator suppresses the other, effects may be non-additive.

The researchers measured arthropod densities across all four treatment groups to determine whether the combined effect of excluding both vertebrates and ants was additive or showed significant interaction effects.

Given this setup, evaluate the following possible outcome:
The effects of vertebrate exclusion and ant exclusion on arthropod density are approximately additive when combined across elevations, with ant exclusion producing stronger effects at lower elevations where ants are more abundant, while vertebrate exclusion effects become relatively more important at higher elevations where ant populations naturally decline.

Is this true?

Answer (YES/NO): NO